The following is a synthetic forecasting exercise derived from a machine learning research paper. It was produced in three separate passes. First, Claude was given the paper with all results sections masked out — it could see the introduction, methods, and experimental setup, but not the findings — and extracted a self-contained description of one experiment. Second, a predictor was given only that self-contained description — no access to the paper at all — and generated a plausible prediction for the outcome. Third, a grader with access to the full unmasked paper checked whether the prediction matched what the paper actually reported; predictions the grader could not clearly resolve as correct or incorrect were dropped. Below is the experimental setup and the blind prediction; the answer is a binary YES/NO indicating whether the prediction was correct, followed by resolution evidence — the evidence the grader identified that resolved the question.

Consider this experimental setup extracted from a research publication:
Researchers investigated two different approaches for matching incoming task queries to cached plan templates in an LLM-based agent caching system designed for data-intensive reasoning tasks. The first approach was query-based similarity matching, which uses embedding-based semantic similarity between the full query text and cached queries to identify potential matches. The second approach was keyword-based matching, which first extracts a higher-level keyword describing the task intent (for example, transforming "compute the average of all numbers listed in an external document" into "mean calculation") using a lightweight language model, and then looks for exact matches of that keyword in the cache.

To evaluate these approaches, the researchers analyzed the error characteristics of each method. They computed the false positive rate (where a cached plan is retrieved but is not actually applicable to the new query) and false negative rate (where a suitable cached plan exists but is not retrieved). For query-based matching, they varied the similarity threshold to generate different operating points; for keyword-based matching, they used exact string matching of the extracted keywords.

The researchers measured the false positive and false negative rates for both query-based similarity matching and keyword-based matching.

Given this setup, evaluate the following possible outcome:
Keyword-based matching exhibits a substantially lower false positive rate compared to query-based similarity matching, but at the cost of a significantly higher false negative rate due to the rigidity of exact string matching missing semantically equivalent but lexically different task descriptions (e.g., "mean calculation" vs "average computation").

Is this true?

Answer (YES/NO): NO